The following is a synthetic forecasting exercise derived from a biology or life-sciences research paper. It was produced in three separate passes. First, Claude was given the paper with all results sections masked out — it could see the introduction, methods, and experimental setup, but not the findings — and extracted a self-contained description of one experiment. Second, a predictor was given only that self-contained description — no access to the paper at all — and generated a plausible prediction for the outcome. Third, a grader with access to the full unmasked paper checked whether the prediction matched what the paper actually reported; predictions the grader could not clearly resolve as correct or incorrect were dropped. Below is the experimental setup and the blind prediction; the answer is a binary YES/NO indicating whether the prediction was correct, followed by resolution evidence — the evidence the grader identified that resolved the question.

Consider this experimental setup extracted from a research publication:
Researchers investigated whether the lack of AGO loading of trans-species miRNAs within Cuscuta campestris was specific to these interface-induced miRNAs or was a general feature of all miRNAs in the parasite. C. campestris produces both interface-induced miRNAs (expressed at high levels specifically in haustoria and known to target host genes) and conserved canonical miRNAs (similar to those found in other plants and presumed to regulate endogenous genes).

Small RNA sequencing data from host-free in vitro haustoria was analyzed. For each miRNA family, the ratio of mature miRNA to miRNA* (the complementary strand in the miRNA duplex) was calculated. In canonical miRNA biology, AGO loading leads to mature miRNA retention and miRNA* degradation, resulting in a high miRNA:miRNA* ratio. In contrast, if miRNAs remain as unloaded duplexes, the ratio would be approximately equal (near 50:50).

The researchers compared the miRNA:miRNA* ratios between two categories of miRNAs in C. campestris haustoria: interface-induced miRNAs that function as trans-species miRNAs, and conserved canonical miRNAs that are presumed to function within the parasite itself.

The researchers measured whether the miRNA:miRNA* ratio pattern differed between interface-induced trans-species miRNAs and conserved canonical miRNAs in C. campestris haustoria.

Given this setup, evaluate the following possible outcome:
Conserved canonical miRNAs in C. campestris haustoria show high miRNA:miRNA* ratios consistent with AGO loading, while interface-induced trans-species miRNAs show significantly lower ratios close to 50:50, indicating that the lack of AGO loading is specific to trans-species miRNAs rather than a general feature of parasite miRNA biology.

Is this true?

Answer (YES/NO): YES